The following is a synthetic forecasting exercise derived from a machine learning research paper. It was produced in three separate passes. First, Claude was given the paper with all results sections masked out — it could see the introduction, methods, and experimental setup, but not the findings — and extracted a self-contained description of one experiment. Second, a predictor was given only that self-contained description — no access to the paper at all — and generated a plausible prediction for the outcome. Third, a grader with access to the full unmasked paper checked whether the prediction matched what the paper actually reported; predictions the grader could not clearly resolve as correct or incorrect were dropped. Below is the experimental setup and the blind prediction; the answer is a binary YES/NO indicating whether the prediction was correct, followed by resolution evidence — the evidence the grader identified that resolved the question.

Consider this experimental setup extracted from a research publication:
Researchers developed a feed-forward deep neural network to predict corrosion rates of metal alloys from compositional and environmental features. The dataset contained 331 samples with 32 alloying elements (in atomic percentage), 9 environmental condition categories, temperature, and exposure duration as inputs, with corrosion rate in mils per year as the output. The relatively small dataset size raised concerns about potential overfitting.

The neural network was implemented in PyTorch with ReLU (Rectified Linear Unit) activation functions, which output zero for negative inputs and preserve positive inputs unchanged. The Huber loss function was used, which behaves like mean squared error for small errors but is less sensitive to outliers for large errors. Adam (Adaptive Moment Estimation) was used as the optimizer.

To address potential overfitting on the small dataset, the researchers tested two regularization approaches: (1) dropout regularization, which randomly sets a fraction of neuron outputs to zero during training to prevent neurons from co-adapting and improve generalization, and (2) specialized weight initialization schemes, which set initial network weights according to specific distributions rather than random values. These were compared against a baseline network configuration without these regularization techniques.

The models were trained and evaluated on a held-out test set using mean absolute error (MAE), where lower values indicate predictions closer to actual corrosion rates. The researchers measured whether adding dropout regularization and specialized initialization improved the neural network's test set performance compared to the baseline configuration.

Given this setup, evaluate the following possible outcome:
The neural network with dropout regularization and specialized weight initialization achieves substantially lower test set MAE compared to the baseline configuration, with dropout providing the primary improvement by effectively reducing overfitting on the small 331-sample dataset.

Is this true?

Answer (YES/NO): NO